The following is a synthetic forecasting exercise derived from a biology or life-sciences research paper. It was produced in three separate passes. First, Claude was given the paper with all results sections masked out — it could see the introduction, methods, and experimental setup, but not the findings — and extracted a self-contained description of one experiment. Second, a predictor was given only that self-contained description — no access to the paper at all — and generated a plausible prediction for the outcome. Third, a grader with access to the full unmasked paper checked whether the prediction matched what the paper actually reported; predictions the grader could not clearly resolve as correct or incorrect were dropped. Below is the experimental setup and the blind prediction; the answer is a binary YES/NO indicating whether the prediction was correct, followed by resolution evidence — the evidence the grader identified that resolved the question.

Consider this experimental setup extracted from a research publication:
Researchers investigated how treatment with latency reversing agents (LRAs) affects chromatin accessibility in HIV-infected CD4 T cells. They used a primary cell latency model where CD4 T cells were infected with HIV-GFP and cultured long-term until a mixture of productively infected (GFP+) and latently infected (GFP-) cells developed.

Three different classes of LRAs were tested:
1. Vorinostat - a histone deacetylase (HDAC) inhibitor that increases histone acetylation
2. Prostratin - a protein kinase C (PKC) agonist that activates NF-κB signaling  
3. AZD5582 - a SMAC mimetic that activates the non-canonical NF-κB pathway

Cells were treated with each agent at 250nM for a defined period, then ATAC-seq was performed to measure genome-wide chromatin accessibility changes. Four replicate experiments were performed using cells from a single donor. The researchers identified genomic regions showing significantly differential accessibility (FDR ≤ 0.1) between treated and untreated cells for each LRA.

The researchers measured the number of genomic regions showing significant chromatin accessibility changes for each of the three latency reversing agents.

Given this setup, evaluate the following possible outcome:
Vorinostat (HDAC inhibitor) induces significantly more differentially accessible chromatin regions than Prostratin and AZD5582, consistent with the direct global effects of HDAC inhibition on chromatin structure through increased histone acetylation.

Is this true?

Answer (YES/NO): NO